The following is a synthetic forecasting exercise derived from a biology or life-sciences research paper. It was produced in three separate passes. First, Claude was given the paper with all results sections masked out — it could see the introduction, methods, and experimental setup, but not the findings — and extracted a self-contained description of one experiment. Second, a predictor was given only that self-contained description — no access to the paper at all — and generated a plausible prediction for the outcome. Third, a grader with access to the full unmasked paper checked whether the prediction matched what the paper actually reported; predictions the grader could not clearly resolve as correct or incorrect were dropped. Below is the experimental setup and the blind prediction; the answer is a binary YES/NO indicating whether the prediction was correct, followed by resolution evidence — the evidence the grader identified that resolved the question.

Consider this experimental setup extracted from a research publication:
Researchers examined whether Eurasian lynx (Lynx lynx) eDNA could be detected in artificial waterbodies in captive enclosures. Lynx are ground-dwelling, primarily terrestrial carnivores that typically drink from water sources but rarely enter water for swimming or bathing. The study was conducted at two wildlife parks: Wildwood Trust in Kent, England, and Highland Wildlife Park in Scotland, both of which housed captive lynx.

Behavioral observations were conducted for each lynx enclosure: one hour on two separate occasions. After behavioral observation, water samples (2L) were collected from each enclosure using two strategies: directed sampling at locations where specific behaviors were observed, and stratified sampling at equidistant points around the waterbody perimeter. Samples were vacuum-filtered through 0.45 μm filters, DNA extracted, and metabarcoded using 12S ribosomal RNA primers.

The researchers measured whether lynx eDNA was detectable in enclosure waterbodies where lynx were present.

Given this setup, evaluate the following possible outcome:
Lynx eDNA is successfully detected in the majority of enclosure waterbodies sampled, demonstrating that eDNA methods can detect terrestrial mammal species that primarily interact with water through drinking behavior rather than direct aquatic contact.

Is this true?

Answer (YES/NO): YES